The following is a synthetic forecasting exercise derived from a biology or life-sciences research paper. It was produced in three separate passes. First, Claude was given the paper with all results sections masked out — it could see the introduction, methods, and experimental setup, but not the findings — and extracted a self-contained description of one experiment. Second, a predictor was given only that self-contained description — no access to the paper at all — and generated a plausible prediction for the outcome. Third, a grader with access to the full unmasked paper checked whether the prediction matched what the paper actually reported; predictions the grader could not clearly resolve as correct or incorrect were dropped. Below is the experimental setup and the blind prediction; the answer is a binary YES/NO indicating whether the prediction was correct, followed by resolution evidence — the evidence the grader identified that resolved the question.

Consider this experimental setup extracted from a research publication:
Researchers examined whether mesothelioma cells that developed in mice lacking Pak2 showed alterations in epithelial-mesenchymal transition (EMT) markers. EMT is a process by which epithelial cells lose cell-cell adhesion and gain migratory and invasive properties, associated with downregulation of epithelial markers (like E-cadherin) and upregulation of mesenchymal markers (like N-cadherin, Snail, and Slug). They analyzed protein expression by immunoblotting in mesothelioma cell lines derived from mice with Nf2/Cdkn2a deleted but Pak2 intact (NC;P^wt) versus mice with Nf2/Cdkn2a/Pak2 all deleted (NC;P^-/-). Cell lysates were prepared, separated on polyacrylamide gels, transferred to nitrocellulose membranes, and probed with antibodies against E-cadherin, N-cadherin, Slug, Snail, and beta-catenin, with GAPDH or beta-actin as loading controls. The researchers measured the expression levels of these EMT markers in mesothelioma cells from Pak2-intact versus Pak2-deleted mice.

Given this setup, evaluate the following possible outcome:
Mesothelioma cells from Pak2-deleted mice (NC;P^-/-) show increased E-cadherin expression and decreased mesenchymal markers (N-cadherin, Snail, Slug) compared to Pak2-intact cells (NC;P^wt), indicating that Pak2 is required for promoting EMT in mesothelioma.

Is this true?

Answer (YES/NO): NO